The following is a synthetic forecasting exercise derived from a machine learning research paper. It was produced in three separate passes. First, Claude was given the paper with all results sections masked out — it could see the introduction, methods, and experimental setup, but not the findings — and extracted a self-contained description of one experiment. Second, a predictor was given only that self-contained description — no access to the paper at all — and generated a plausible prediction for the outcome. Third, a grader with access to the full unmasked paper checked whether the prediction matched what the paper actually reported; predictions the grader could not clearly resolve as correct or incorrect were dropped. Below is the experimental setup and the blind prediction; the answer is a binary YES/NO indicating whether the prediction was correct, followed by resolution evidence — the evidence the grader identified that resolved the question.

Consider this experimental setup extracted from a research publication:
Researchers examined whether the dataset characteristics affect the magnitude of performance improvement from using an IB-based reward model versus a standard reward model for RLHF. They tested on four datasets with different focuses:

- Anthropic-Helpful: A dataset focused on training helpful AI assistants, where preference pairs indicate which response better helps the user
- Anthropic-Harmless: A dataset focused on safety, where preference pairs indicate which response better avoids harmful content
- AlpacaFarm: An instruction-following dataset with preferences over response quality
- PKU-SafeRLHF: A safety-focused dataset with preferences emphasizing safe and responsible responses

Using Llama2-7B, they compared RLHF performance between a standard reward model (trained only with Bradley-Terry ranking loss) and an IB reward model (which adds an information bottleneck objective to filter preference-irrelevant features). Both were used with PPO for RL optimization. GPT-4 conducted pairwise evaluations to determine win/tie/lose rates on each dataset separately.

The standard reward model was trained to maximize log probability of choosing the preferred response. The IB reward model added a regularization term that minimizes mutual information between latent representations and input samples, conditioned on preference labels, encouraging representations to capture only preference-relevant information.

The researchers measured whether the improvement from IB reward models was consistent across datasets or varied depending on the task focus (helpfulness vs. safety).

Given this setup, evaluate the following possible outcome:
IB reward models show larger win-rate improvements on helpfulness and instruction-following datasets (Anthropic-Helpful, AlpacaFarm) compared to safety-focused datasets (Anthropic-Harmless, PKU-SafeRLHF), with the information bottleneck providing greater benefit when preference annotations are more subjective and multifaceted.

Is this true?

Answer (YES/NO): NO